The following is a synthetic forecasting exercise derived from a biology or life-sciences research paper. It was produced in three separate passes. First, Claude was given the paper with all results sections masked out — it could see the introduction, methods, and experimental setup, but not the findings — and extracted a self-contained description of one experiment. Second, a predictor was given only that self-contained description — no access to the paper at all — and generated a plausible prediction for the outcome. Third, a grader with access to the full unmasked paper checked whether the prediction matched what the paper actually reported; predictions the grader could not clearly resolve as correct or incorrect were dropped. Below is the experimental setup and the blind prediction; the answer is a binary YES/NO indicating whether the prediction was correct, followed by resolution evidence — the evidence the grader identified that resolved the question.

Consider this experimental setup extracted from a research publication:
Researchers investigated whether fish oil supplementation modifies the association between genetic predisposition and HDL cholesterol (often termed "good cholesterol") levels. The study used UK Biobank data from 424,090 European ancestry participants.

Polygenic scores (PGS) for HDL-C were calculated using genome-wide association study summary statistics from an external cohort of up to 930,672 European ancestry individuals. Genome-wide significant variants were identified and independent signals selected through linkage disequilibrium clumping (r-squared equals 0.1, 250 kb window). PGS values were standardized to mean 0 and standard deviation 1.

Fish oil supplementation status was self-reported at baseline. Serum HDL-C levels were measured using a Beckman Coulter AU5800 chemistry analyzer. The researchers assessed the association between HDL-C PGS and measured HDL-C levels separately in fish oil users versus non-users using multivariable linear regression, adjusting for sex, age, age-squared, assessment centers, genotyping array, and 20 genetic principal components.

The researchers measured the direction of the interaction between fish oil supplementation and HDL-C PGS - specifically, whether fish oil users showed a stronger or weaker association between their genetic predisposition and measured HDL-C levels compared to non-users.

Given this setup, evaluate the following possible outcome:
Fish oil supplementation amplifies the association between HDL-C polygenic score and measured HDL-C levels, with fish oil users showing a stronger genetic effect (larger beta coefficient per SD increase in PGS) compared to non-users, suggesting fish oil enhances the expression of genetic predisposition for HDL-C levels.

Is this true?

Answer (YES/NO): YES